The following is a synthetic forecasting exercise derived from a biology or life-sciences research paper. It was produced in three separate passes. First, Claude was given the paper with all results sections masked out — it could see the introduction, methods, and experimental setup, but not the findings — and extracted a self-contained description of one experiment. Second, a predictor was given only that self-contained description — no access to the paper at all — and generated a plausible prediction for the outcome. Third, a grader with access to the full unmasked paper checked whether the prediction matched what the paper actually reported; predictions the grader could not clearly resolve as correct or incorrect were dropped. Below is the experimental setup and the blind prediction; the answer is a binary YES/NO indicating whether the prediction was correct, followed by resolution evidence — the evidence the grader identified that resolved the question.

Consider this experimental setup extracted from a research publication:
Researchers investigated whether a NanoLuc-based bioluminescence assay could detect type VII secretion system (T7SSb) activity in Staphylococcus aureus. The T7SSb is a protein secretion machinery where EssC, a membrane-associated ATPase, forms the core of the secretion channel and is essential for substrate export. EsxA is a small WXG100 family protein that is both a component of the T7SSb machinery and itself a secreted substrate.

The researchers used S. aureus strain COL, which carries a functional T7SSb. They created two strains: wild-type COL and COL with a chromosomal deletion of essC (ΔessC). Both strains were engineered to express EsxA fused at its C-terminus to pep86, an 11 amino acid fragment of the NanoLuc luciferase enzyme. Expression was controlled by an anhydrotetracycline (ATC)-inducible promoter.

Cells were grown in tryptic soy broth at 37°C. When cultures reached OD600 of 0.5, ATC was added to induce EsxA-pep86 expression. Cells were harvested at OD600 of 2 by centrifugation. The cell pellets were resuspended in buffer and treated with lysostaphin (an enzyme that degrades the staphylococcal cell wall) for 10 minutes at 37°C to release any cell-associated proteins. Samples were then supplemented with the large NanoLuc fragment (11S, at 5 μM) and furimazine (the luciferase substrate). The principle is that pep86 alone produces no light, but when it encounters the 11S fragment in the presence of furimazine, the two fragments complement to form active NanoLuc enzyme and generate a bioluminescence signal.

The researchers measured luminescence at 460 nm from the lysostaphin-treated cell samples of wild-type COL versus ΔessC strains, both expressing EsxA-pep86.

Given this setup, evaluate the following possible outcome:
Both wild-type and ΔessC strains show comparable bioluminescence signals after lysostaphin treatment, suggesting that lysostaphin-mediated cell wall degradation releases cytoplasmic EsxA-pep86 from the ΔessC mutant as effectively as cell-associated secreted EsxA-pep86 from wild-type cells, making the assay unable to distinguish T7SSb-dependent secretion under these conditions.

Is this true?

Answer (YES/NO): YES